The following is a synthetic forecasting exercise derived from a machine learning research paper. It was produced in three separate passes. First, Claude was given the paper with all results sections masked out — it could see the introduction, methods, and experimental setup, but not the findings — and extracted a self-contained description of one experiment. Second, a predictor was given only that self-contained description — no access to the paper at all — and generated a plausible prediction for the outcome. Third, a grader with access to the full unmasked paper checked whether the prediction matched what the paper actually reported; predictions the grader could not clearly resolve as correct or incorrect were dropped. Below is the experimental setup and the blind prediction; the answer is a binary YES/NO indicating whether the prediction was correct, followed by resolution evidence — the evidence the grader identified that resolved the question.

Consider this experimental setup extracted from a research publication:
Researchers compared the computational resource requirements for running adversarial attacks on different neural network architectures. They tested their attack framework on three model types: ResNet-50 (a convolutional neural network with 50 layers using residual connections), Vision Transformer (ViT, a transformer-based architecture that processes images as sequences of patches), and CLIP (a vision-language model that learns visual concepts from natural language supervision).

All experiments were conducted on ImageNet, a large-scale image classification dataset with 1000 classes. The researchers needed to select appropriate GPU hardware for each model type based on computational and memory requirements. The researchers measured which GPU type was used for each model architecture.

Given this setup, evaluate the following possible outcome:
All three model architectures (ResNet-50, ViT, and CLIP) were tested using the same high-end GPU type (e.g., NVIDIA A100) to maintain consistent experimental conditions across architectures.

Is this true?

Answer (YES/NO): NO